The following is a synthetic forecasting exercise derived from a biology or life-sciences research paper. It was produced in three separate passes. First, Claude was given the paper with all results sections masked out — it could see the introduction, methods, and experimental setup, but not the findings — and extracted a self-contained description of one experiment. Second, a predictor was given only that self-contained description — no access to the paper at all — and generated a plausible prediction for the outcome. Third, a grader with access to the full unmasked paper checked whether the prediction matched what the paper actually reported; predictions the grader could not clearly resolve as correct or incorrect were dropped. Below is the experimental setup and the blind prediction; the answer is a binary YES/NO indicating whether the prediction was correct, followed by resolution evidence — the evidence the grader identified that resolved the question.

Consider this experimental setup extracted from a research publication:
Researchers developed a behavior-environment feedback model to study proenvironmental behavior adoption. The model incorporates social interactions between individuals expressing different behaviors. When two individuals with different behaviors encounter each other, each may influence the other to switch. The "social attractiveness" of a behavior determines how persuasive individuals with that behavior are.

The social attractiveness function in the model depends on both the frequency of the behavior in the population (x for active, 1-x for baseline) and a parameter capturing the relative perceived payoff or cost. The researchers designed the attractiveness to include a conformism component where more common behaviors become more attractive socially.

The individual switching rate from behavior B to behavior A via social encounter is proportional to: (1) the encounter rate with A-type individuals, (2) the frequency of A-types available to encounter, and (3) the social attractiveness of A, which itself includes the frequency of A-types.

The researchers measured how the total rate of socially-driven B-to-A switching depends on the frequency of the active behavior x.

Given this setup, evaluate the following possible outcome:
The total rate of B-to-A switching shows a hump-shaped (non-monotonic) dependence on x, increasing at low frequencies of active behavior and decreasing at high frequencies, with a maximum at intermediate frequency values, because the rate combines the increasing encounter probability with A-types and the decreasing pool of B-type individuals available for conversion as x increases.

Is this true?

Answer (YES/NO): YES